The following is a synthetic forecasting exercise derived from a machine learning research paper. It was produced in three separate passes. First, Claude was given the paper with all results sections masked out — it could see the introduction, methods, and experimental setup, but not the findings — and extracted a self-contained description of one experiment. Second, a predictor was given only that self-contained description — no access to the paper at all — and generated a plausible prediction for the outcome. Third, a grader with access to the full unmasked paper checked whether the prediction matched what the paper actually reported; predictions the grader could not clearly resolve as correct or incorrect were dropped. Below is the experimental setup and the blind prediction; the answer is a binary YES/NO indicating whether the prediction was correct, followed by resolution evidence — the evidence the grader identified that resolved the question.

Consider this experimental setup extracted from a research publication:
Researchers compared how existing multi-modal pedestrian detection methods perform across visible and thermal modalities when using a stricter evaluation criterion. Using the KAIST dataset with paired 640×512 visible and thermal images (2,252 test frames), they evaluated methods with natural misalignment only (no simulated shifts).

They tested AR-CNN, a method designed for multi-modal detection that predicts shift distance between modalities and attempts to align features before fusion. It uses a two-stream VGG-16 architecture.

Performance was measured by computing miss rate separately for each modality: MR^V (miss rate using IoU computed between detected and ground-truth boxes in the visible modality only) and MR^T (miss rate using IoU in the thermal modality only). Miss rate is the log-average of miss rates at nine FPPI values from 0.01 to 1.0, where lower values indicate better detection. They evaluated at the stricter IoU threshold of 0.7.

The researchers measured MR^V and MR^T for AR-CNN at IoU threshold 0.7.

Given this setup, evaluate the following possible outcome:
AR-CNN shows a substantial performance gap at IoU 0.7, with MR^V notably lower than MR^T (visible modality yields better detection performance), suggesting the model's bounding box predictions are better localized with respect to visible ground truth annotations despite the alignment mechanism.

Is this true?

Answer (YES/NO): NO